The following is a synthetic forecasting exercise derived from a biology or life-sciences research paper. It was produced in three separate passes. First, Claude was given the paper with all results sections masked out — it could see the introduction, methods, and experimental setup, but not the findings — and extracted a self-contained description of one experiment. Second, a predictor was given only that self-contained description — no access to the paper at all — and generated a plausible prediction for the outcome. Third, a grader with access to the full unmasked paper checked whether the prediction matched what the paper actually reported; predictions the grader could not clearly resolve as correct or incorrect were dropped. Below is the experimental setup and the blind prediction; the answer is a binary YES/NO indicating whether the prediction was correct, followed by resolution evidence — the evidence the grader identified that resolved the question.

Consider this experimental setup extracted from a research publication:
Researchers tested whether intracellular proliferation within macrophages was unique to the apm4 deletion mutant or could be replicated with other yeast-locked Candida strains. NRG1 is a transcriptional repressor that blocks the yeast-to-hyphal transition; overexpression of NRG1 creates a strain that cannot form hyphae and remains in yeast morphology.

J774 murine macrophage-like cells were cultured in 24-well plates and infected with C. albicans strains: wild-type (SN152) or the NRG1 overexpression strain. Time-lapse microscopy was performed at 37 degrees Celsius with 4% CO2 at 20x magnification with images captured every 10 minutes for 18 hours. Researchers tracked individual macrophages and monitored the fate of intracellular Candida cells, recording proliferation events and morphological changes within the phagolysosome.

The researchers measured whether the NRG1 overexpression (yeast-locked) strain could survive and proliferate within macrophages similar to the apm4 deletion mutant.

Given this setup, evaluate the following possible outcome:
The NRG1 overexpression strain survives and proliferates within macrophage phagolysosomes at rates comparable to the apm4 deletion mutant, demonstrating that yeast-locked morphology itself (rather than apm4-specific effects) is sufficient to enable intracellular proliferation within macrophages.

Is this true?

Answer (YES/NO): NO